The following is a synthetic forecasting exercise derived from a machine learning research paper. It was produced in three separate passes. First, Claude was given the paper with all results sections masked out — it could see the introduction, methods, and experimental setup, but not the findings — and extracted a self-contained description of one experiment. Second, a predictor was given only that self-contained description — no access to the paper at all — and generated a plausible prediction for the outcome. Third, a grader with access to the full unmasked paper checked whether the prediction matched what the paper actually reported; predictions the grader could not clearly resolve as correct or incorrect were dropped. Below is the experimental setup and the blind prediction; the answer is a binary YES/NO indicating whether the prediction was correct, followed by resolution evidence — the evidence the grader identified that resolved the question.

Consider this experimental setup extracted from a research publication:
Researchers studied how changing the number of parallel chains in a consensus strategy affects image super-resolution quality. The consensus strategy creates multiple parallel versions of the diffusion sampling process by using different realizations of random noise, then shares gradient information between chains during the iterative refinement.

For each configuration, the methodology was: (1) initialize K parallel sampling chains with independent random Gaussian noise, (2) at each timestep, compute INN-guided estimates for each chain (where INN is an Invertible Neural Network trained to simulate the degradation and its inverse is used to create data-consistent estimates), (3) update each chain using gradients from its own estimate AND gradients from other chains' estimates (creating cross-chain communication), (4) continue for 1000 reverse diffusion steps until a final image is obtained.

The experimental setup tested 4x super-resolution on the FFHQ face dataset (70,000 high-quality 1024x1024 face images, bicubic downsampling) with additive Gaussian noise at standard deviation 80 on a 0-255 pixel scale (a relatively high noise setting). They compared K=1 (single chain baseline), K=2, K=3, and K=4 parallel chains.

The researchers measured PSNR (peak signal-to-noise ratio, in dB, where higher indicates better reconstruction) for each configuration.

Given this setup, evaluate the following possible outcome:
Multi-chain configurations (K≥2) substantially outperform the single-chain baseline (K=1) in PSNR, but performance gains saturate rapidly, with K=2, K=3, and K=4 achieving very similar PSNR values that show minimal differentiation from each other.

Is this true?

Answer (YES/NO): NO